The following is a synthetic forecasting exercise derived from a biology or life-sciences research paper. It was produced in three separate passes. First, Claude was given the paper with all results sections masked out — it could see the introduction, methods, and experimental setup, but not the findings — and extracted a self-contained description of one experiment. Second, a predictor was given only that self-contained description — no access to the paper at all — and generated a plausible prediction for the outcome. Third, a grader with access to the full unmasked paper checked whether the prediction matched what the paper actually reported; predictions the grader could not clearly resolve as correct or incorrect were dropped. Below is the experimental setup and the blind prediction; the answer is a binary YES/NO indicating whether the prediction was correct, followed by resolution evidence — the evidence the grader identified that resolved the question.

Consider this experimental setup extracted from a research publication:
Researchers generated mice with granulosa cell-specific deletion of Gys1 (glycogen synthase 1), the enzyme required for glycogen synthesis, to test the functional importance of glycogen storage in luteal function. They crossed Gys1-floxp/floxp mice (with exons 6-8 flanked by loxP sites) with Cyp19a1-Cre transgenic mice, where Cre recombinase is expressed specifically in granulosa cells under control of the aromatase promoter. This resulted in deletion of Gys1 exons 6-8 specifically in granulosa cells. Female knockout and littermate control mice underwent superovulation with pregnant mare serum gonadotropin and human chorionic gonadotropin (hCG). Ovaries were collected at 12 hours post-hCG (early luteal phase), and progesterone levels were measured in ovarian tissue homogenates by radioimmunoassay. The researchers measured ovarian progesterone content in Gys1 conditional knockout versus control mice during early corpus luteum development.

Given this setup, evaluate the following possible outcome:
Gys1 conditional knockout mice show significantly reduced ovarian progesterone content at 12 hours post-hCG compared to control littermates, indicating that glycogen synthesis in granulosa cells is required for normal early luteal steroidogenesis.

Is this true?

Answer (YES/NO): YES